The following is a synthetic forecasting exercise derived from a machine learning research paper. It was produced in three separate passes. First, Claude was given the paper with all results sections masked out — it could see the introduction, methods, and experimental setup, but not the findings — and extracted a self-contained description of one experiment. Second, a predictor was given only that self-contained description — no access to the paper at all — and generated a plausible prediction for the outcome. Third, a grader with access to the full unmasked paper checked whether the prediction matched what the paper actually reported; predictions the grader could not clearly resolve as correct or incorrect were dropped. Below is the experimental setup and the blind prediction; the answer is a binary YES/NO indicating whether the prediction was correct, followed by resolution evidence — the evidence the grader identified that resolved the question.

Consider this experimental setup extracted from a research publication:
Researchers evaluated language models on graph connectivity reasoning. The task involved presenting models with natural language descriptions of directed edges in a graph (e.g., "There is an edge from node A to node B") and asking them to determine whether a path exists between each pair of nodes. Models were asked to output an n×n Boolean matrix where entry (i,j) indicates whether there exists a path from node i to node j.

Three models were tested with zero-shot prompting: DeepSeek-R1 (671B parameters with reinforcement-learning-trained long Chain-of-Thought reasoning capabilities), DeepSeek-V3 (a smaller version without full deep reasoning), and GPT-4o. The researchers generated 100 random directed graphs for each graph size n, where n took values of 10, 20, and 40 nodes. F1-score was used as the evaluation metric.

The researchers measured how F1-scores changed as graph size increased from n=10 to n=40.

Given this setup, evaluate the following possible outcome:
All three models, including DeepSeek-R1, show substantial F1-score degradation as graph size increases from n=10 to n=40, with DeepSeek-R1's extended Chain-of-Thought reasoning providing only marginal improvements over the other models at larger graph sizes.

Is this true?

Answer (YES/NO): NO